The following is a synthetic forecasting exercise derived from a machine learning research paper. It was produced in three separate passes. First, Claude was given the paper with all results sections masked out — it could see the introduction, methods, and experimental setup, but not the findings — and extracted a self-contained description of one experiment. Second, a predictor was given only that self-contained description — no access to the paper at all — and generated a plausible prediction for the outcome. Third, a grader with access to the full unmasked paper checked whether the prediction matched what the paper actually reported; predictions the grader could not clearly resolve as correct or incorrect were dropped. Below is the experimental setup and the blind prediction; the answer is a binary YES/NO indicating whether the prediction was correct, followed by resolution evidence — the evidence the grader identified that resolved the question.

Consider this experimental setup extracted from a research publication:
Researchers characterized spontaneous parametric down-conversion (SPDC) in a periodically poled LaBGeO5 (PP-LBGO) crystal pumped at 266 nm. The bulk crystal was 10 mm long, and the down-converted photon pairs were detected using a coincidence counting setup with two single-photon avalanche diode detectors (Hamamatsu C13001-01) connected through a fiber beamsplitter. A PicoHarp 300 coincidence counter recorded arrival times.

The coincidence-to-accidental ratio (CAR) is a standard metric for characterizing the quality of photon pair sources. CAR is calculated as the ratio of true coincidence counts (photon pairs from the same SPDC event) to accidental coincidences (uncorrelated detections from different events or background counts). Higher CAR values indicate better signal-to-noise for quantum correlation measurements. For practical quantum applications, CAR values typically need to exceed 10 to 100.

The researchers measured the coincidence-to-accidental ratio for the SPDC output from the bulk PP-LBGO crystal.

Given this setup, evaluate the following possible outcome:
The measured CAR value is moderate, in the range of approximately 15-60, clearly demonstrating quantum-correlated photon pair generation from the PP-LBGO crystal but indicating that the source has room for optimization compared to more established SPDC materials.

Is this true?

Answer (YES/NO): NO